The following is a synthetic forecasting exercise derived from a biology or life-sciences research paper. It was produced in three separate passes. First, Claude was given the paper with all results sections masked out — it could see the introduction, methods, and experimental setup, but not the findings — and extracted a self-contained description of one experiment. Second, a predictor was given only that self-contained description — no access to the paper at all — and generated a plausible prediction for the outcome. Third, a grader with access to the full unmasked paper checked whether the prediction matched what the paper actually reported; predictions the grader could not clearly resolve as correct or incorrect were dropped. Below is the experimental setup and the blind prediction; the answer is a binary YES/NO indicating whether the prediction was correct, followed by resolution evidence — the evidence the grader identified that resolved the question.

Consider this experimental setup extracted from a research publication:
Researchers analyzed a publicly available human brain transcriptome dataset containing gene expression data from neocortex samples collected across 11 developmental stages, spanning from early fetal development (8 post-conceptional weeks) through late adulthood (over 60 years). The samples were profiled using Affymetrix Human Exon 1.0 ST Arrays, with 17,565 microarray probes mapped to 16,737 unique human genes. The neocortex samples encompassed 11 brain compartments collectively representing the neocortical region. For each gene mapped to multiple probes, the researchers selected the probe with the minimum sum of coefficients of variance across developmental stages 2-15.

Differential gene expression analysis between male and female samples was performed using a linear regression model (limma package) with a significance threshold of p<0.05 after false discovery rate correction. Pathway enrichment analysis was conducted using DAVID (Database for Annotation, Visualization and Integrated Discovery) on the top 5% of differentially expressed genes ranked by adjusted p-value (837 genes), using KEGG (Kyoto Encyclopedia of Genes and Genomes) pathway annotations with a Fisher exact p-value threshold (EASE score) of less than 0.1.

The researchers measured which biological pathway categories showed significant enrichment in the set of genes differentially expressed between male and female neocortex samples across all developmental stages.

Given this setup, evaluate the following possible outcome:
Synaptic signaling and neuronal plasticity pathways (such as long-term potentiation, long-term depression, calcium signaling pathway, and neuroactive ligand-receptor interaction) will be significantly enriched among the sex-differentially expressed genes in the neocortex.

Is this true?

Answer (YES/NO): NO